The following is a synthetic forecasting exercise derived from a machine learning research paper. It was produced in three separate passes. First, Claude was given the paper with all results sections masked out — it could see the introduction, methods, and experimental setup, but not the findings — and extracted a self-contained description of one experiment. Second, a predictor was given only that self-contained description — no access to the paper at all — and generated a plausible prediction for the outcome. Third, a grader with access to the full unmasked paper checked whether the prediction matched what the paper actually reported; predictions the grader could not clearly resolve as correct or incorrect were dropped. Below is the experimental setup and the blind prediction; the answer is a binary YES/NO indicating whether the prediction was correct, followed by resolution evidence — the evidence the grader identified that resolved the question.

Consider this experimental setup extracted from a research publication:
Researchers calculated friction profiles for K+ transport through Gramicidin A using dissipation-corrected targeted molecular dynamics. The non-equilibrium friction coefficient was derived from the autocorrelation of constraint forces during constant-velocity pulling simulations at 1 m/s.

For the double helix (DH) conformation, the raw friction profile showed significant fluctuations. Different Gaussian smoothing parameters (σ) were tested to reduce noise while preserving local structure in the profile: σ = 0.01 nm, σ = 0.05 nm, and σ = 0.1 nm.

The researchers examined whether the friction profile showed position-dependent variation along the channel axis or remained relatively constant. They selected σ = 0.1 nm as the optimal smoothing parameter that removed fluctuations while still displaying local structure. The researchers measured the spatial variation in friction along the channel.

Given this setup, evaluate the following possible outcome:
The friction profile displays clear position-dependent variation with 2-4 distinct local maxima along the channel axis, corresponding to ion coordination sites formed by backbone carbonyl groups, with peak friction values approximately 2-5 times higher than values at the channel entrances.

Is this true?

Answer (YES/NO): NO